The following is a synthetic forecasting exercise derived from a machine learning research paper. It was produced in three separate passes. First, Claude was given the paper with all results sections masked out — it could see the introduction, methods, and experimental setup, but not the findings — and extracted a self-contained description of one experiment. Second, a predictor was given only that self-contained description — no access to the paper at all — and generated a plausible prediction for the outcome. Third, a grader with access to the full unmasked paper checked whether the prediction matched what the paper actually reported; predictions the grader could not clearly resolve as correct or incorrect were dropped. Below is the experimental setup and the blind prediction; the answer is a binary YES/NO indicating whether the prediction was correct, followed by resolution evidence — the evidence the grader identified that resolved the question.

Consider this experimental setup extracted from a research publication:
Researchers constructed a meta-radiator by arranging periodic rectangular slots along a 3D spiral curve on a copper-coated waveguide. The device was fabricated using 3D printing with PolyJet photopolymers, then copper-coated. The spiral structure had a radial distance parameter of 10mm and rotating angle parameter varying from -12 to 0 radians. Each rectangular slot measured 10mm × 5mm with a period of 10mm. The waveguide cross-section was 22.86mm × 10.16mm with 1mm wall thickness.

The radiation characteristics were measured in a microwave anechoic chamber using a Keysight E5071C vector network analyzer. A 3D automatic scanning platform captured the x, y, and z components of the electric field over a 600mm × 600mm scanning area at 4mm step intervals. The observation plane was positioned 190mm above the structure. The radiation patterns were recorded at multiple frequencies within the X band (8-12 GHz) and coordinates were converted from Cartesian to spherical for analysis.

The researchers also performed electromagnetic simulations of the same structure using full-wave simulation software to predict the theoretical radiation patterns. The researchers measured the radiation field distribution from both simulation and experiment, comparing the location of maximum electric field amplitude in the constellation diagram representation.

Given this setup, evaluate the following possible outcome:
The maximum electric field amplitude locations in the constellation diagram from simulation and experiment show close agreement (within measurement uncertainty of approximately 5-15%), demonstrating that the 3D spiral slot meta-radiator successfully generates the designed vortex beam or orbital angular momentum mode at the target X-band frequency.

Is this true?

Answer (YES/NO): NO